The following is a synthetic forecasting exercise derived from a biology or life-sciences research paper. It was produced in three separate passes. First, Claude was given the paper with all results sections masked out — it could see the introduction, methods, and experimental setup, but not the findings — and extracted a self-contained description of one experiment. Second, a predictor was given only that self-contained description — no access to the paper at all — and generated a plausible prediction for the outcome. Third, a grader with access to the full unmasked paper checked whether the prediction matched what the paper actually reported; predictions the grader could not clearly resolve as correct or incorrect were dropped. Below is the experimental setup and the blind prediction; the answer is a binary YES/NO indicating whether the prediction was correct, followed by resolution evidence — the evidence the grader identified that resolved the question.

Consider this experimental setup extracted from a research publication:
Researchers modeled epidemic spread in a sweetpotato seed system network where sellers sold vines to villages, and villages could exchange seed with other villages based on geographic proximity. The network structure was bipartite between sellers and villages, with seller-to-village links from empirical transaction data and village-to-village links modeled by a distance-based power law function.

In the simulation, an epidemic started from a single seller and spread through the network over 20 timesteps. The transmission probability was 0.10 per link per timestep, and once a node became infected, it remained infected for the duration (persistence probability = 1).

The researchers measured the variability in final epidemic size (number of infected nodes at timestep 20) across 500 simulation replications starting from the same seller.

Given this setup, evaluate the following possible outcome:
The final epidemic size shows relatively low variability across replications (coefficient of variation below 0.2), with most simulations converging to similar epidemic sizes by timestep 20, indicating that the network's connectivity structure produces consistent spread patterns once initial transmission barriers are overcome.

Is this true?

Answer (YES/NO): YES